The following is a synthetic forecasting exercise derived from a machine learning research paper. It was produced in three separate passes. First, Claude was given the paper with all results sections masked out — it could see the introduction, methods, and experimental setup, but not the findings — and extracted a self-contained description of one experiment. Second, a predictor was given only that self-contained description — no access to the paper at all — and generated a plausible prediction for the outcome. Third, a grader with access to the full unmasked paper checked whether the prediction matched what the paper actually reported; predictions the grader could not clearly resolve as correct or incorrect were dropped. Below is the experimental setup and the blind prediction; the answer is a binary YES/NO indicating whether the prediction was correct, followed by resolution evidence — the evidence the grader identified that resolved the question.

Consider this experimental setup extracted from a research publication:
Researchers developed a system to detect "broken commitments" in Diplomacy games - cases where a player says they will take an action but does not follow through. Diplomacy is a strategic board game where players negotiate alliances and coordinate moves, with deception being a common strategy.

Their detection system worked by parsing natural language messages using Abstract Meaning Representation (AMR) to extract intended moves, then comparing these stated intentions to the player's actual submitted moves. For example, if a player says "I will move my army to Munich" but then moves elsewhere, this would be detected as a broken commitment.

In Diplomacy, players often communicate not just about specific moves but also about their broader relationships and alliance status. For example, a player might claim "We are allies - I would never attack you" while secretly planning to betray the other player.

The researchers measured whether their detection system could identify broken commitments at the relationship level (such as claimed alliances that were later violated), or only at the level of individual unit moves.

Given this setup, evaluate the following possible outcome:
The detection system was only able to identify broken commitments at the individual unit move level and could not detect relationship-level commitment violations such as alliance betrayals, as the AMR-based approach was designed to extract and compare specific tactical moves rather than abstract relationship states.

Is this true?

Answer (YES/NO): YES